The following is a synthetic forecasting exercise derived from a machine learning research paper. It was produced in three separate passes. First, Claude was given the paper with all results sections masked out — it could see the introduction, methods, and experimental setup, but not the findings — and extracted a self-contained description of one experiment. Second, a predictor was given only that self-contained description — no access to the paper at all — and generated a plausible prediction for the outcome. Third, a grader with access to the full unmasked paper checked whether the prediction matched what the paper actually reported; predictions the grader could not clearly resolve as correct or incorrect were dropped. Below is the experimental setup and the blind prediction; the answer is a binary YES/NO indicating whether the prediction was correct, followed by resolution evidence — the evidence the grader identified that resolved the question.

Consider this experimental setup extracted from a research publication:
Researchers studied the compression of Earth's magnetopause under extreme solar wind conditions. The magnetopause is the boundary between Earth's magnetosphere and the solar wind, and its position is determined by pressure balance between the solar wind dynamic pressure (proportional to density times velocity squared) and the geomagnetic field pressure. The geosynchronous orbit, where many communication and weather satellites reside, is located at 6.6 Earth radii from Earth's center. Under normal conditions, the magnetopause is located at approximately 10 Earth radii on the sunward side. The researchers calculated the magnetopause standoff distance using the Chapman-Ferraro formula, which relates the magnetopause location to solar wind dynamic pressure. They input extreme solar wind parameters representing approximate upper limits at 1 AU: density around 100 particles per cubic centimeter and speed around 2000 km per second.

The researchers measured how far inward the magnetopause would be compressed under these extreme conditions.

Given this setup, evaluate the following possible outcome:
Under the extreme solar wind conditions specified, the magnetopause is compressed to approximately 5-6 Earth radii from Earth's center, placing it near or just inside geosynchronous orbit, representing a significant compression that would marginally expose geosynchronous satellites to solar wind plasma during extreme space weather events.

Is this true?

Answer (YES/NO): NO